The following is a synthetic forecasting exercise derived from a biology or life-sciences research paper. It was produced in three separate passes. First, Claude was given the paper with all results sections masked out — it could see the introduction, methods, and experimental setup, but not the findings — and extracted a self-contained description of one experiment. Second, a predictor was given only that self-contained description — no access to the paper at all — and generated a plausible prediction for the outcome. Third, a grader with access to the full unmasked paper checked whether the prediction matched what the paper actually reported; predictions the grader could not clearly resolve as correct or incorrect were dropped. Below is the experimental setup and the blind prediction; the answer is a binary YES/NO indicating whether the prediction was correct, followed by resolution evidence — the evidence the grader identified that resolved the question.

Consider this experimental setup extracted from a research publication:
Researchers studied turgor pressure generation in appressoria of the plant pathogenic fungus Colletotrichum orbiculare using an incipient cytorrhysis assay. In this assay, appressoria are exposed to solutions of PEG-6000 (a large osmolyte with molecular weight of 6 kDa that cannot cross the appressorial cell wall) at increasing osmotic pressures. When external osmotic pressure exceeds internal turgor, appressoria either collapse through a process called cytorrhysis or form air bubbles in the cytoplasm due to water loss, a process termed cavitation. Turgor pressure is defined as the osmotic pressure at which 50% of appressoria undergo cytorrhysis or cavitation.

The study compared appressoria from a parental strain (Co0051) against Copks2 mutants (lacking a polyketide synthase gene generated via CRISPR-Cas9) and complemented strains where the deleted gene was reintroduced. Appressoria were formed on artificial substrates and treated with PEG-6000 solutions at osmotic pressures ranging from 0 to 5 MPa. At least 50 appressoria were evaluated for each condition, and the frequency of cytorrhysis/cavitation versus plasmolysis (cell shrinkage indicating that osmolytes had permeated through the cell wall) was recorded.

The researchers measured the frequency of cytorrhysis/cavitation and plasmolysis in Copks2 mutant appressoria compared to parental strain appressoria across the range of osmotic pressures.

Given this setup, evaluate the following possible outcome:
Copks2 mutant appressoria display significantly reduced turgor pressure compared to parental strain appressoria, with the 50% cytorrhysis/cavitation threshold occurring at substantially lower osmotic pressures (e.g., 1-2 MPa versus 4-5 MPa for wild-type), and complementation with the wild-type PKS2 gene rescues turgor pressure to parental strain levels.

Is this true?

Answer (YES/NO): NO